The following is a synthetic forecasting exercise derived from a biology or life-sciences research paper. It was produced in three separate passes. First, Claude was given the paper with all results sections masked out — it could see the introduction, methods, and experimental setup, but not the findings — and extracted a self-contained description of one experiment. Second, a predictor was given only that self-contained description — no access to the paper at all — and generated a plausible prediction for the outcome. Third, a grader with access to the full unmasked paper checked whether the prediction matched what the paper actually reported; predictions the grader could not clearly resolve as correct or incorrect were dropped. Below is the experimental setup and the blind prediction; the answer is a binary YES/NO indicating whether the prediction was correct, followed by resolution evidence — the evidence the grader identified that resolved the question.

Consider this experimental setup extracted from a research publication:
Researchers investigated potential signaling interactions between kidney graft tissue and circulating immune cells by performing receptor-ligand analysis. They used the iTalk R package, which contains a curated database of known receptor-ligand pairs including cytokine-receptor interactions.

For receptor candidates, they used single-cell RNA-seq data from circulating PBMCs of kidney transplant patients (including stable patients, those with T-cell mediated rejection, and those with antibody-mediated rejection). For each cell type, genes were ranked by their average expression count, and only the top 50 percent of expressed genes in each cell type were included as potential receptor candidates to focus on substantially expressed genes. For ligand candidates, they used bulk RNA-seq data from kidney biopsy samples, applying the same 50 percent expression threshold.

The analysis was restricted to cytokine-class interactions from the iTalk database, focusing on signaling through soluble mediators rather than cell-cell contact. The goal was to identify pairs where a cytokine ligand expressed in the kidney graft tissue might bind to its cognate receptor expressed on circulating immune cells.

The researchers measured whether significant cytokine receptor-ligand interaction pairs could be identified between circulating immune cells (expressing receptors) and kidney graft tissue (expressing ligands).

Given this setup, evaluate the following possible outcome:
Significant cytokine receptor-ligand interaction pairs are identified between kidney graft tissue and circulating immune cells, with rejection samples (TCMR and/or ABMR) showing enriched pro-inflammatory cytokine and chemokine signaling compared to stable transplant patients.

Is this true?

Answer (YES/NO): YES